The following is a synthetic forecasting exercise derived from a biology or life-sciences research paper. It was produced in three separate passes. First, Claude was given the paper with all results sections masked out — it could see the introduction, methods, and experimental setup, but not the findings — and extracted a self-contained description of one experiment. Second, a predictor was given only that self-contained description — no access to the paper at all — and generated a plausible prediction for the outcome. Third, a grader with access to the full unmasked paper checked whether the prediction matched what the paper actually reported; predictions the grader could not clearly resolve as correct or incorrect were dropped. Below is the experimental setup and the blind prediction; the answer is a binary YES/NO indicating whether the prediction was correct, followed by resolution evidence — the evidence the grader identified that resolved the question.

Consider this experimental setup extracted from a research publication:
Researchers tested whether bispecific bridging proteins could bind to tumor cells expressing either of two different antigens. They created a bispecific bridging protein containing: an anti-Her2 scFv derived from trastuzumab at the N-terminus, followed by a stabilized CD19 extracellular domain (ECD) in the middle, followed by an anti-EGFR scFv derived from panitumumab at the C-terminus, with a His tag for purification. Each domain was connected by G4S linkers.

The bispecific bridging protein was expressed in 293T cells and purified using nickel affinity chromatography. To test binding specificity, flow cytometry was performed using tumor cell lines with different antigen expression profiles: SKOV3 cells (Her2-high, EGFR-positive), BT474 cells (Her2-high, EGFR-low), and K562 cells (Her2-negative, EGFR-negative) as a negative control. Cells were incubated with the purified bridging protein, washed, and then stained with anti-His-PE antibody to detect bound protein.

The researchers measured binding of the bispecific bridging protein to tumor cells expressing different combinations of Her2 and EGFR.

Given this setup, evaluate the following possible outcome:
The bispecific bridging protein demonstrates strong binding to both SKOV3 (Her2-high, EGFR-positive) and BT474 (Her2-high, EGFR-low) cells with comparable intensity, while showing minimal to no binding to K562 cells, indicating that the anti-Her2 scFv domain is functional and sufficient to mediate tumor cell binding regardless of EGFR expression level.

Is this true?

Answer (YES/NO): NO